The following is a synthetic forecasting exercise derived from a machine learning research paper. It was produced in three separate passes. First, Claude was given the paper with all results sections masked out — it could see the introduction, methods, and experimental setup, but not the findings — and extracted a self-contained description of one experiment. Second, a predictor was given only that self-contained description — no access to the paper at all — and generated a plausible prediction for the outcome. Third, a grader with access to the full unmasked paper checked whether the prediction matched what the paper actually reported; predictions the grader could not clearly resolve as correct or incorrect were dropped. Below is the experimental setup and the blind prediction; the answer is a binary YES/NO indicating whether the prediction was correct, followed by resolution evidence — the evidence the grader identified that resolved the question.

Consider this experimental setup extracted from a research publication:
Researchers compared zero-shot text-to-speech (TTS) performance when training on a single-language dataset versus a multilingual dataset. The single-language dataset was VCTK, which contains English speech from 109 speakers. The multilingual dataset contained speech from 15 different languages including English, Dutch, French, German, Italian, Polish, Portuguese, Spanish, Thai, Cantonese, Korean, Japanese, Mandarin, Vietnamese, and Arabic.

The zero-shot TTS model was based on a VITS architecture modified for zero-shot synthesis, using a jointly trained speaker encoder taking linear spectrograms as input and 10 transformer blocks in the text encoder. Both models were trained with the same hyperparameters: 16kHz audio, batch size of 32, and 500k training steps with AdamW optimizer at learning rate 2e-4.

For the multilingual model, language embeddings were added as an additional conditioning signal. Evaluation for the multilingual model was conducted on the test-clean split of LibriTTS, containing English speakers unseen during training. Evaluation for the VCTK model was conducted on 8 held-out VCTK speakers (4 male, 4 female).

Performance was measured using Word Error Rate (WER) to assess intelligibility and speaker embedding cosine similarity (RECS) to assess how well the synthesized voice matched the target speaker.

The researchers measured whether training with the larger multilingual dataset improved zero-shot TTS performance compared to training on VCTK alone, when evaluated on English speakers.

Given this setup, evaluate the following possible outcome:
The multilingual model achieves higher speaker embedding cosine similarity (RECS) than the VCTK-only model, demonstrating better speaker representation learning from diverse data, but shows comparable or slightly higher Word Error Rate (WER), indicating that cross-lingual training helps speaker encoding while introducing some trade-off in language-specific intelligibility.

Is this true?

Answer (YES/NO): YES